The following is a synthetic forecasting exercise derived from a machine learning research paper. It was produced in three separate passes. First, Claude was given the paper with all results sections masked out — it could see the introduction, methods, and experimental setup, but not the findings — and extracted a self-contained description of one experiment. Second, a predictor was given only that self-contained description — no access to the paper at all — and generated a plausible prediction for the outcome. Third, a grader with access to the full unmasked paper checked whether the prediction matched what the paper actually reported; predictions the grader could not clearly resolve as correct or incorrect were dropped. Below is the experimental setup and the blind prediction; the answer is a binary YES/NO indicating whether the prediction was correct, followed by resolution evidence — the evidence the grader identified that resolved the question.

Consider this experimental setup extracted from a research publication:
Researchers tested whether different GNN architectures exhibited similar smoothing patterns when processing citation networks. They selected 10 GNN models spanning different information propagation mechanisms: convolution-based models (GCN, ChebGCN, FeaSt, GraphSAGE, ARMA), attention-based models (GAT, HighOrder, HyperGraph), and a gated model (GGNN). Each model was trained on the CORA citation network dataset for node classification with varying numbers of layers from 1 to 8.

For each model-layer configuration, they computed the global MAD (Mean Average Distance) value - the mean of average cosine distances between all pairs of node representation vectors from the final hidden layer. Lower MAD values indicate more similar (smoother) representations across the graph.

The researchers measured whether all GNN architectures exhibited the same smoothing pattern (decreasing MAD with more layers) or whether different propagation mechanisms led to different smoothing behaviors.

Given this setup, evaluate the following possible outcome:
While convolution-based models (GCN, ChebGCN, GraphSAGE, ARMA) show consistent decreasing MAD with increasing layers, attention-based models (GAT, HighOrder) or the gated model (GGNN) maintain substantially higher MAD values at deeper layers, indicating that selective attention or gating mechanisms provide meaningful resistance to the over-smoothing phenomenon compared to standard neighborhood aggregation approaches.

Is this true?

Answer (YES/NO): NO